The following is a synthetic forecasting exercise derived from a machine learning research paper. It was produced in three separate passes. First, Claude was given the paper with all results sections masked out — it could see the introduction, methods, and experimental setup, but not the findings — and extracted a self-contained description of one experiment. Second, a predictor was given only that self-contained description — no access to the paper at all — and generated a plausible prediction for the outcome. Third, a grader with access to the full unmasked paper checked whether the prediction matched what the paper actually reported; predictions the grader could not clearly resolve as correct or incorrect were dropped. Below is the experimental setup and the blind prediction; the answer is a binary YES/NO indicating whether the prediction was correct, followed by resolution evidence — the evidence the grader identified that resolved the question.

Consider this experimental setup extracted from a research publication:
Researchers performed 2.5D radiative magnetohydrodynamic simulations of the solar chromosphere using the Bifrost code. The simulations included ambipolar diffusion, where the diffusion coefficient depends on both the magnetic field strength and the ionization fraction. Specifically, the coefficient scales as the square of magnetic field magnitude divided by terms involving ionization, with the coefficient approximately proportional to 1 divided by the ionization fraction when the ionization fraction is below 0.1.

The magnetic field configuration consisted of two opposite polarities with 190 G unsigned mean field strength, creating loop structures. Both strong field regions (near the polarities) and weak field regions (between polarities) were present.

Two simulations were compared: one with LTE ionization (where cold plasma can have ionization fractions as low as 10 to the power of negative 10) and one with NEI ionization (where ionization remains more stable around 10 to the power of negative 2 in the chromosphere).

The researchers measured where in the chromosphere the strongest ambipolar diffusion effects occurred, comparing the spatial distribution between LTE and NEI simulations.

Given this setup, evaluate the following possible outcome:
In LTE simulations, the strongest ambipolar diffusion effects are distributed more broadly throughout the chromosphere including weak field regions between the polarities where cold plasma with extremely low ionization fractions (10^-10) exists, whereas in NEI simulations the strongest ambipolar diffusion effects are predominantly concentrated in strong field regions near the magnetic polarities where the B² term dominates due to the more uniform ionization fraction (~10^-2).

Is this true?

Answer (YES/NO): NO